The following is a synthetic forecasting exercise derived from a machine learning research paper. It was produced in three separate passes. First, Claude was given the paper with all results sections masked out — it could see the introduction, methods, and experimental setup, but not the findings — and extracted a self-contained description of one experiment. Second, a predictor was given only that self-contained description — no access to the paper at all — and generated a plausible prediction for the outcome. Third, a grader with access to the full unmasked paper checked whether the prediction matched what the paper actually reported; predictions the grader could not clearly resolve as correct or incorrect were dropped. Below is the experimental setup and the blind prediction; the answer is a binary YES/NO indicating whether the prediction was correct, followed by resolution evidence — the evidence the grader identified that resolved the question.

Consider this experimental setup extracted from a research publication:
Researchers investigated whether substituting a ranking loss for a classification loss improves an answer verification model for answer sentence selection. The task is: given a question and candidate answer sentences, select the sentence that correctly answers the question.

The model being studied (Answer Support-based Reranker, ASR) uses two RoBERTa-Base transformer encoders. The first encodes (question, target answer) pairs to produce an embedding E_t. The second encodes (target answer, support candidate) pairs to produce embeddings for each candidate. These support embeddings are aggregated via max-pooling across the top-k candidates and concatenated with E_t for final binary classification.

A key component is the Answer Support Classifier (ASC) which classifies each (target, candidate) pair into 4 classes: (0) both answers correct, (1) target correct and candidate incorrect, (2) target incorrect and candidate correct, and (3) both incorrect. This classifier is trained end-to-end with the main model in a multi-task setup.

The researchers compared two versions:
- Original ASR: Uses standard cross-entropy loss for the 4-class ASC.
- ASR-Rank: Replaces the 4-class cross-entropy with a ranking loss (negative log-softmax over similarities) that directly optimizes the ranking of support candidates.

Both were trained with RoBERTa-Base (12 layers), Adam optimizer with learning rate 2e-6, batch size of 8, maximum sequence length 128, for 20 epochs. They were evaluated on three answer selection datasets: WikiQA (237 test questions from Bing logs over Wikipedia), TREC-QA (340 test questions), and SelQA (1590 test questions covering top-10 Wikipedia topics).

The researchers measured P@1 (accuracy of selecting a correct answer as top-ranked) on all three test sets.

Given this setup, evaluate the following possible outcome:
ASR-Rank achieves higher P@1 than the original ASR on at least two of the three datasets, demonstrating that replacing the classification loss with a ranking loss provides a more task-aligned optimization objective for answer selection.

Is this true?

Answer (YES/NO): NO